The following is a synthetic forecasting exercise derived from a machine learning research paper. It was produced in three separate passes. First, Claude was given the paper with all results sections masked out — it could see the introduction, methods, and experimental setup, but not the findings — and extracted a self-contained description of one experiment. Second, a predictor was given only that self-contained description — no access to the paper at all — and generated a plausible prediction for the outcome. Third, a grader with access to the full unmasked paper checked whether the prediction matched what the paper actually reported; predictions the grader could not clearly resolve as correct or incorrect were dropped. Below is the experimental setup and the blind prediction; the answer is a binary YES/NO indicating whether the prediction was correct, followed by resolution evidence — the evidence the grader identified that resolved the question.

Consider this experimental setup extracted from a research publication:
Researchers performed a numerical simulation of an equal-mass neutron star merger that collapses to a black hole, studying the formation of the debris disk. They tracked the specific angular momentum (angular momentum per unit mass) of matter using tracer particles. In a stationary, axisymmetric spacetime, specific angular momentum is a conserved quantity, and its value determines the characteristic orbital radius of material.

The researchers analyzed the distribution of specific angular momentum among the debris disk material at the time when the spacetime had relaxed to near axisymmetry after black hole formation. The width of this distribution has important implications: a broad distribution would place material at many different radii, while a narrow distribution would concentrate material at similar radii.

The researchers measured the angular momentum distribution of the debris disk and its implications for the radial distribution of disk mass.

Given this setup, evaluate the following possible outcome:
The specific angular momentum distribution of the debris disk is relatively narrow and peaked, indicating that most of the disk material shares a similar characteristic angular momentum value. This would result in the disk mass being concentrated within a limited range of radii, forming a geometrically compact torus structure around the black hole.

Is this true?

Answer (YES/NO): YES